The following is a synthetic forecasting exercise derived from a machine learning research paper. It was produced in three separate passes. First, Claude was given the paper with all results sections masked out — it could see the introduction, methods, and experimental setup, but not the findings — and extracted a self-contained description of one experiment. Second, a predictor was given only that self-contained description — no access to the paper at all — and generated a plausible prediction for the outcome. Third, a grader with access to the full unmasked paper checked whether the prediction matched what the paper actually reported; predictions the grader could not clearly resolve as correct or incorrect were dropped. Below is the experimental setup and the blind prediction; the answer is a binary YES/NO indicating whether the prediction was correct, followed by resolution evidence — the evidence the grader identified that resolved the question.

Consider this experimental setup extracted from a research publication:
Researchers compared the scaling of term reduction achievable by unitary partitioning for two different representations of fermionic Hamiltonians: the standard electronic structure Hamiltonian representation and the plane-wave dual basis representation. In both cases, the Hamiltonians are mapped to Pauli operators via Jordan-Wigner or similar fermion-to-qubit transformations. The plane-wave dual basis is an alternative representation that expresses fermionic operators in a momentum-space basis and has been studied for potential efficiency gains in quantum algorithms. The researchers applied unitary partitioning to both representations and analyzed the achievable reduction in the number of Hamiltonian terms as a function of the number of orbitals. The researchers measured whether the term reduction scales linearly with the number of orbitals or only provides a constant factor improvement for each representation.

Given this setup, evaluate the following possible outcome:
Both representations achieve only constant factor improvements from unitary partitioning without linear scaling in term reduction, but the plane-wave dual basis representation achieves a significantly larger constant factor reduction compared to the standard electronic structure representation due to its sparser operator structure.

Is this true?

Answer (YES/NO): NO